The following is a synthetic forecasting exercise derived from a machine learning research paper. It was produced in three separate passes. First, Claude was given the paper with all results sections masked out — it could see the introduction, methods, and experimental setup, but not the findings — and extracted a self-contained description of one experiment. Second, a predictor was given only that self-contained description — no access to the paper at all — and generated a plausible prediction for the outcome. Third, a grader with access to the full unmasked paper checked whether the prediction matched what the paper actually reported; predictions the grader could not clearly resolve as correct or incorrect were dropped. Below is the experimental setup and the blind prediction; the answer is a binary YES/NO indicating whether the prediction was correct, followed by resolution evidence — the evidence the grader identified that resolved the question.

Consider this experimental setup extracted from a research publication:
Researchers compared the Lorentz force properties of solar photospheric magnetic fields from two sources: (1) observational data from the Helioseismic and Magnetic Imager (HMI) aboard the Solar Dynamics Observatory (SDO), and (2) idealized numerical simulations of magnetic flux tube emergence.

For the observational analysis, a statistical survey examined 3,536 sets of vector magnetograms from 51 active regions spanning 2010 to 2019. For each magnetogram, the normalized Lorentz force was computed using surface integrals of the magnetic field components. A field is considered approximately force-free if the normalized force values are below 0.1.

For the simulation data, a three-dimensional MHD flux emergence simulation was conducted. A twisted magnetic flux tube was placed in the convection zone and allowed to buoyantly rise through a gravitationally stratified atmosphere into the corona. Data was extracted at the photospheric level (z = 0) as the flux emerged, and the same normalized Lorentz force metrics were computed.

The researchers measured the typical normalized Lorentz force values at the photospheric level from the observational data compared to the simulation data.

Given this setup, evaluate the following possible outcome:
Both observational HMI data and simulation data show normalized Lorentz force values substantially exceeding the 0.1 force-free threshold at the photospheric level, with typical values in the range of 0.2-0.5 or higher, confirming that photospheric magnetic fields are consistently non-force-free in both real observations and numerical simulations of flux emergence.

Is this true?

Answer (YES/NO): NO